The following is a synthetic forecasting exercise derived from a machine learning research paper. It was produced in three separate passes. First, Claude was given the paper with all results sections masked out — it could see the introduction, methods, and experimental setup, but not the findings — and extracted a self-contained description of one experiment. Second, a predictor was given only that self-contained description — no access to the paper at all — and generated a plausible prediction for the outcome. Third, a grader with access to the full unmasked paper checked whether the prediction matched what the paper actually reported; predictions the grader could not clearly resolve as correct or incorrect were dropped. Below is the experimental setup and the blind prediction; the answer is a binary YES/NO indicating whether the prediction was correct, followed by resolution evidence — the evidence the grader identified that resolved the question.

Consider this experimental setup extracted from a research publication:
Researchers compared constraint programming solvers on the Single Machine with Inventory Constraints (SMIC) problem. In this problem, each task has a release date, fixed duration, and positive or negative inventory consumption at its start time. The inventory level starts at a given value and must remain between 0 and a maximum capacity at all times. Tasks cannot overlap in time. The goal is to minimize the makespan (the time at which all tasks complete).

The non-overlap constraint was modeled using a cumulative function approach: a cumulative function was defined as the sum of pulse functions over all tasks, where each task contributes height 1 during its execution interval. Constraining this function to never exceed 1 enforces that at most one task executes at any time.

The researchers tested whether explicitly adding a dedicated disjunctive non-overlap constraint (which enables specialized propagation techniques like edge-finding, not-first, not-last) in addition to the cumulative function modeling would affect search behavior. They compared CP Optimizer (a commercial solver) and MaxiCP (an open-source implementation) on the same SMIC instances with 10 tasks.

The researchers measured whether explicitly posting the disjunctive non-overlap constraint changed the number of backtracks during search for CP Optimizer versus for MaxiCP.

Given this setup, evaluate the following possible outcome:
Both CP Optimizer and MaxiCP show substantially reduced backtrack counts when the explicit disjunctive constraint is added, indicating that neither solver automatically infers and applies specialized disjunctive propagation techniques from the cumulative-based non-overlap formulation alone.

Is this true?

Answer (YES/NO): NO